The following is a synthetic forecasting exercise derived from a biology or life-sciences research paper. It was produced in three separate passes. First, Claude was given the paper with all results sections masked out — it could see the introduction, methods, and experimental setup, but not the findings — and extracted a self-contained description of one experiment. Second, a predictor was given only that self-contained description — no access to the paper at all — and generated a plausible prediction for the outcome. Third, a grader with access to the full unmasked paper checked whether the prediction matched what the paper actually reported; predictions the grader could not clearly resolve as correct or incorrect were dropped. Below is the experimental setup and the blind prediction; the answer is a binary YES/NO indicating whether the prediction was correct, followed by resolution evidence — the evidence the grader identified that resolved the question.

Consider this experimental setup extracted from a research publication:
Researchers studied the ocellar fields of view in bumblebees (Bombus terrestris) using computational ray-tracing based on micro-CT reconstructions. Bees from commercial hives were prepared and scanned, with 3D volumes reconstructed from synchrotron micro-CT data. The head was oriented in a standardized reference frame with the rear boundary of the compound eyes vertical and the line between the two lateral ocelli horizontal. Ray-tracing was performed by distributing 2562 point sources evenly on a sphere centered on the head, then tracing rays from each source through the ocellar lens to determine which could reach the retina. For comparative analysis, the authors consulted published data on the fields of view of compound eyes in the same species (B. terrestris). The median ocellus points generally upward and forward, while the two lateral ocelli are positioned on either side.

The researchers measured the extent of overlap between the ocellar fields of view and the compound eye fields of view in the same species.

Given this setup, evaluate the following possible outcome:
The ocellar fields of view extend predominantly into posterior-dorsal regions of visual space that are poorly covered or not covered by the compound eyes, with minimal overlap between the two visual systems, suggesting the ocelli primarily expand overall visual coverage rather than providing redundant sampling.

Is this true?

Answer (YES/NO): NO